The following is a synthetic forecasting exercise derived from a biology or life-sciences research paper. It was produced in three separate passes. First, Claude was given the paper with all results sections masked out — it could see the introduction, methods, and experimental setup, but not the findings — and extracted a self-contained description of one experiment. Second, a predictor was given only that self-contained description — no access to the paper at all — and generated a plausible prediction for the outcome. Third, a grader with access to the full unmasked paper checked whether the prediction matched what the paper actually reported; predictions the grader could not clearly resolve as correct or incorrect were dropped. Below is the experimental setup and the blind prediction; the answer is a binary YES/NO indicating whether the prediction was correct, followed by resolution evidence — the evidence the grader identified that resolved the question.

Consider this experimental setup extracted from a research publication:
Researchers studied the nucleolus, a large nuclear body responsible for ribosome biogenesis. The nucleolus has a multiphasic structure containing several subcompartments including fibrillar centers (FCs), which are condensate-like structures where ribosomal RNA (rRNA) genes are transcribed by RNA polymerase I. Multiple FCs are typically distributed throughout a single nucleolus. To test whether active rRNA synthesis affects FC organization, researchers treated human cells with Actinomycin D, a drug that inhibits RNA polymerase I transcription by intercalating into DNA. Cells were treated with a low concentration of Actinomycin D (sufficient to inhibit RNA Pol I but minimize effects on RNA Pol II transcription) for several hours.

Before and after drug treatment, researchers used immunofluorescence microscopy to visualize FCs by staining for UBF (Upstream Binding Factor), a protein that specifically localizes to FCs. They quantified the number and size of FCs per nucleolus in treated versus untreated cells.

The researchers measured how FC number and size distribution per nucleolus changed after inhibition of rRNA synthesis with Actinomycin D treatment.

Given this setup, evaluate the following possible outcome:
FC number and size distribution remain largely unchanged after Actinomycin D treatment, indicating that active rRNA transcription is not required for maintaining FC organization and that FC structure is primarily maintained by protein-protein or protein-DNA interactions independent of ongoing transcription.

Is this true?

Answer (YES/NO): NO